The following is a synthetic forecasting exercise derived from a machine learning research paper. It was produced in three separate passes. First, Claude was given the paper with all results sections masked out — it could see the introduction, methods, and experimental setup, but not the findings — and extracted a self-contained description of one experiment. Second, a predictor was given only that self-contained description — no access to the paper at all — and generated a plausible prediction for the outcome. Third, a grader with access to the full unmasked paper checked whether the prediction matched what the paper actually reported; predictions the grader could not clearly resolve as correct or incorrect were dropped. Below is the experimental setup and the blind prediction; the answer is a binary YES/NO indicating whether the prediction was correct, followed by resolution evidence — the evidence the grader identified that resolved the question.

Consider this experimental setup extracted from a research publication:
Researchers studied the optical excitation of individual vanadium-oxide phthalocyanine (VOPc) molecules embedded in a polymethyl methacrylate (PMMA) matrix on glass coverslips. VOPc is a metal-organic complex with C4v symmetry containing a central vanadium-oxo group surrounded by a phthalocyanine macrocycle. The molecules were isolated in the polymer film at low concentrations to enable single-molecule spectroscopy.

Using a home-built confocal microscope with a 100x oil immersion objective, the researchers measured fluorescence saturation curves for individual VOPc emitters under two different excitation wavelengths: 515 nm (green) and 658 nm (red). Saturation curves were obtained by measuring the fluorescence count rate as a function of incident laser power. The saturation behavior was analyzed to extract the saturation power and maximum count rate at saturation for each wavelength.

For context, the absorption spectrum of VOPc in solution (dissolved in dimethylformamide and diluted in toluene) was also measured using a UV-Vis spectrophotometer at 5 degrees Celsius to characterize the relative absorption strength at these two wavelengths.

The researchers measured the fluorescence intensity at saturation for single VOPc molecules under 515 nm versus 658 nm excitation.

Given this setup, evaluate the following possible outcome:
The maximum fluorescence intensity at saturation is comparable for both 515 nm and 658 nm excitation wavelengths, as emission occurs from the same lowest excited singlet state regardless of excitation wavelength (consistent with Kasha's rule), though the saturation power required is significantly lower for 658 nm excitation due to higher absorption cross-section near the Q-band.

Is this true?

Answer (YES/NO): NO